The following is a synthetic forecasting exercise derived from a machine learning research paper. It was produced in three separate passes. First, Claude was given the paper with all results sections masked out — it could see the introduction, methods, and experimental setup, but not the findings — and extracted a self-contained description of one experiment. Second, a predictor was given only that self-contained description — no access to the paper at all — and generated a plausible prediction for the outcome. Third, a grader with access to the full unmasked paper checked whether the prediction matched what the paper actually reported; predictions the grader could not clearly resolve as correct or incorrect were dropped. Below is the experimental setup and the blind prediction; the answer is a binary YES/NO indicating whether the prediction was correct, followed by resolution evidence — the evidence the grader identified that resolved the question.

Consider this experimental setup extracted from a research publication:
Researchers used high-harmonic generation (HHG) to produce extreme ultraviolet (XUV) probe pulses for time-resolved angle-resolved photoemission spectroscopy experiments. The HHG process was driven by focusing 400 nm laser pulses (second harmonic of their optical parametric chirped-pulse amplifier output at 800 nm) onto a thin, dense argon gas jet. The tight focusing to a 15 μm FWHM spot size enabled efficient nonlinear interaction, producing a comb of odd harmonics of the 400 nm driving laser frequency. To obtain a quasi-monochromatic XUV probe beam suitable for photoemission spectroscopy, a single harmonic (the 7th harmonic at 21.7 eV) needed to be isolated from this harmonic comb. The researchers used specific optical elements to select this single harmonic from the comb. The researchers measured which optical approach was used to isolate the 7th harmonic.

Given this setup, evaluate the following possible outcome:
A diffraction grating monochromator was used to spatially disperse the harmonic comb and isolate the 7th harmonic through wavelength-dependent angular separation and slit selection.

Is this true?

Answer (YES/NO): NO